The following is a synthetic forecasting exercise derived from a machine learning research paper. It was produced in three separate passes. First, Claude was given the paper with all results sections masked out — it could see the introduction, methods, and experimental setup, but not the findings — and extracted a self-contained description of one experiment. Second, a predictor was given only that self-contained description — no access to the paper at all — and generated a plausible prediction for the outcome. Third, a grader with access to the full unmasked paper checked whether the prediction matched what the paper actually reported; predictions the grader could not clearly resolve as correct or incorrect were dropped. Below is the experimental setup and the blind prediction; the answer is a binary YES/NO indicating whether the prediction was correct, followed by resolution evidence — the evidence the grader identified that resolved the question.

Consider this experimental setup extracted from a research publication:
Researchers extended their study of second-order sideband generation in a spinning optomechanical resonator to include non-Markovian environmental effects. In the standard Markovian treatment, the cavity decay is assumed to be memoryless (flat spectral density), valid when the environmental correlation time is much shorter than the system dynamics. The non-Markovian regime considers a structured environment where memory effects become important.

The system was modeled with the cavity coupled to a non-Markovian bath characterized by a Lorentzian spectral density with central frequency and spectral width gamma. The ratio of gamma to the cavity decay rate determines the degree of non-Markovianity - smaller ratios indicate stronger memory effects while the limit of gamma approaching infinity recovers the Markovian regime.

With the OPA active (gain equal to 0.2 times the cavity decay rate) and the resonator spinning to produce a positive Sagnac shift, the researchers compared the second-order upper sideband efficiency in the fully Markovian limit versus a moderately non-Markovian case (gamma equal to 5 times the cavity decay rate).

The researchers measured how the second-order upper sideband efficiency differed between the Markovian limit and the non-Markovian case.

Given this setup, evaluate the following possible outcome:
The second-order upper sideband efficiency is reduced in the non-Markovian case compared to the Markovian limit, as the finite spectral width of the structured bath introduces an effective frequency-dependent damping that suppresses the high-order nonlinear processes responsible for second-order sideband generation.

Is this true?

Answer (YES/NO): YES